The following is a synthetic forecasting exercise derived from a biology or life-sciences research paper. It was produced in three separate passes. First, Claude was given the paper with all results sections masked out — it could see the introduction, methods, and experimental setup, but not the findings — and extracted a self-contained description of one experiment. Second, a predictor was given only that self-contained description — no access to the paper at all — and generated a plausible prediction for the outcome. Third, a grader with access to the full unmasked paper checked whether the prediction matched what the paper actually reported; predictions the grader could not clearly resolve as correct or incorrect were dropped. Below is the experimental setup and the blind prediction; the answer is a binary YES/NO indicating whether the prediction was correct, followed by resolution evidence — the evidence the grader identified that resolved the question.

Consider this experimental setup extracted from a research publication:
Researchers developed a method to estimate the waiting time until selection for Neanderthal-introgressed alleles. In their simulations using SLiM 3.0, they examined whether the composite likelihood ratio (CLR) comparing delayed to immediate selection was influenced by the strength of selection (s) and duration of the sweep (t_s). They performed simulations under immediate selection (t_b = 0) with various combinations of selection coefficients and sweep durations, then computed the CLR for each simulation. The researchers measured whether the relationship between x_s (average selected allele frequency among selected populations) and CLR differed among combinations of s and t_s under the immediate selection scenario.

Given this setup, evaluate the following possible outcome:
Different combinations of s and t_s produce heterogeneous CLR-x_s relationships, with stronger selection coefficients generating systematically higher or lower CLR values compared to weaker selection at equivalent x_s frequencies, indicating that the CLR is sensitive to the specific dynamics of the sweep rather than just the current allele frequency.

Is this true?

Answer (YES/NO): NO